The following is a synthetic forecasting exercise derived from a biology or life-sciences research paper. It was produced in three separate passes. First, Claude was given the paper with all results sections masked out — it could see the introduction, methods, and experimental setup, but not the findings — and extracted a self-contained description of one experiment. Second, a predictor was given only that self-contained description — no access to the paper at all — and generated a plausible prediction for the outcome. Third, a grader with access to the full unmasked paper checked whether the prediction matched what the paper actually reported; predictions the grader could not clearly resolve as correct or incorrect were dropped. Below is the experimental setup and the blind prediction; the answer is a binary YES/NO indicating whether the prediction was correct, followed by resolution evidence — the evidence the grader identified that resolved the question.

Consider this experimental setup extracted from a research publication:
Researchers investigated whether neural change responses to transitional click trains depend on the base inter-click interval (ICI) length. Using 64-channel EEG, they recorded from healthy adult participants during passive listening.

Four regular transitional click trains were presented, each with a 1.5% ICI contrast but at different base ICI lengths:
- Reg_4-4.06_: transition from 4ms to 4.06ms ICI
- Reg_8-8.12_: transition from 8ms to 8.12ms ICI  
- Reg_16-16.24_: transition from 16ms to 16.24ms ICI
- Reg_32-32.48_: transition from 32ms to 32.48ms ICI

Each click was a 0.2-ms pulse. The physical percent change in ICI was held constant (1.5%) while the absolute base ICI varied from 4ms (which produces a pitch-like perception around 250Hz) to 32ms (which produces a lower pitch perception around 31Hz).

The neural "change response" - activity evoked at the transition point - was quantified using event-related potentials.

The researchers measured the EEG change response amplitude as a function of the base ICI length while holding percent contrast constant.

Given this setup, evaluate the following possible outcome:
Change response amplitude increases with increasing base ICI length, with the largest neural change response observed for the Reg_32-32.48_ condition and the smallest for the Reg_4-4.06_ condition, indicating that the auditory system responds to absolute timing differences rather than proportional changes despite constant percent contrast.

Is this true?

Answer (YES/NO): NO